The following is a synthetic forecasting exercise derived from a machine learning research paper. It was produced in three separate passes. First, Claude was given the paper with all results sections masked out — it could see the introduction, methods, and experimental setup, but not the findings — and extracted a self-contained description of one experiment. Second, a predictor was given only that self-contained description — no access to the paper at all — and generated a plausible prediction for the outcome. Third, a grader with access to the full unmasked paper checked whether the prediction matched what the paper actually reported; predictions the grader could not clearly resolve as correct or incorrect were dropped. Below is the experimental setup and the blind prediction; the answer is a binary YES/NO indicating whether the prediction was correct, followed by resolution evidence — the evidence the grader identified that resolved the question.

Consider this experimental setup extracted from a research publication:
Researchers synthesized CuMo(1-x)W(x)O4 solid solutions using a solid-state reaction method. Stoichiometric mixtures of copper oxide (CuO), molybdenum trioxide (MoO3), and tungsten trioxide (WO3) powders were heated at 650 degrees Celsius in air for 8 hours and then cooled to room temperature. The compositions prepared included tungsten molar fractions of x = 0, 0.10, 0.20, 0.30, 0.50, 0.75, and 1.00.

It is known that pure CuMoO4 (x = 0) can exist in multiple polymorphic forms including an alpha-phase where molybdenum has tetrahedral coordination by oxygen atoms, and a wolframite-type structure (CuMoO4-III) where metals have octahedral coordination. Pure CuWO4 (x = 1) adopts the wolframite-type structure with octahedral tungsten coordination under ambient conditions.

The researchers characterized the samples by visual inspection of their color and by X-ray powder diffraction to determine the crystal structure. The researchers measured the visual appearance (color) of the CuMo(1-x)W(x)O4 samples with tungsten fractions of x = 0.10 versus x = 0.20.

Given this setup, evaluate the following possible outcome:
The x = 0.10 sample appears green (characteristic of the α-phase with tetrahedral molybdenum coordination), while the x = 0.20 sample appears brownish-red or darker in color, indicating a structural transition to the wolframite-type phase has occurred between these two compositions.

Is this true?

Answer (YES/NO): YES